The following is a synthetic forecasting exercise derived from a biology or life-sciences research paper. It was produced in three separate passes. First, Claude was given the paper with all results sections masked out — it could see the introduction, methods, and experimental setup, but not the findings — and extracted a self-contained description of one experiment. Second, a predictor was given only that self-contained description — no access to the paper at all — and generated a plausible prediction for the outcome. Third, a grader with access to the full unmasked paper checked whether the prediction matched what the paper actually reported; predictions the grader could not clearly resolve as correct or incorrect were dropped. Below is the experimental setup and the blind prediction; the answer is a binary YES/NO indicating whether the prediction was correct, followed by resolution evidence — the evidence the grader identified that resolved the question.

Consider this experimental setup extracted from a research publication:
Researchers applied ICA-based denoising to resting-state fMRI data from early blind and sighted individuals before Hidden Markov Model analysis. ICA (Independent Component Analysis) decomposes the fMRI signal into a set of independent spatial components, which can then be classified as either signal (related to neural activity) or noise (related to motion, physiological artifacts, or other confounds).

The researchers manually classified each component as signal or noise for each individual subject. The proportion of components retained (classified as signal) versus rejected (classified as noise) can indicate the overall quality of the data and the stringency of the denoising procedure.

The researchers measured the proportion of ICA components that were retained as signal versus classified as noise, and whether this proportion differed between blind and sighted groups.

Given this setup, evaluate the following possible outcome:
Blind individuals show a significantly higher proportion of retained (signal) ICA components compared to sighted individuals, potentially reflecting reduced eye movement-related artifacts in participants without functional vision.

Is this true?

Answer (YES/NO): NO